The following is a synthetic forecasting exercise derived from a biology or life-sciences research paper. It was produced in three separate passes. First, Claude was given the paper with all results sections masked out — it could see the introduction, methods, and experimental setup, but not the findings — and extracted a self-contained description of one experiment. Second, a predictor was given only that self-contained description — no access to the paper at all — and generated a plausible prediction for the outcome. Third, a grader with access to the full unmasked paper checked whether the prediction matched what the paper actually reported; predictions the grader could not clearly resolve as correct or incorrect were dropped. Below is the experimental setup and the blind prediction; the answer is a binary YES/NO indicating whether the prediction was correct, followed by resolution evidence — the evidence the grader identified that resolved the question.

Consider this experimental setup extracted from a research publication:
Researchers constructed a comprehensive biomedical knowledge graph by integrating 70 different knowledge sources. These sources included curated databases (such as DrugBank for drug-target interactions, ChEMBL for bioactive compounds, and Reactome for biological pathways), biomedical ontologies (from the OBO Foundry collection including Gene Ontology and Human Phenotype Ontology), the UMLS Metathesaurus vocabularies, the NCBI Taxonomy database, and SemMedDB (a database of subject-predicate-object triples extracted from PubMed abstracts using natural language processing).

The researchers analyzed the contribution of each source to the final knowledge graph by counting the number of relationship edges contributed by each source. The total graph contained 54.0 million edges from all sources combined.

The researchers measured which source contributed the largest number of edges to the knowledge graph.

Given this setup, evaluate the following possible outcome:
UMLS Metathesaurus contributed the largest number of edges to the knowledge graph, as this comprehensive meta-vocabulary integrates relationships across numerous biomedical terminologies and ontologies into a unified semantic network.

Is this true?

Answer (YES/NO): NO